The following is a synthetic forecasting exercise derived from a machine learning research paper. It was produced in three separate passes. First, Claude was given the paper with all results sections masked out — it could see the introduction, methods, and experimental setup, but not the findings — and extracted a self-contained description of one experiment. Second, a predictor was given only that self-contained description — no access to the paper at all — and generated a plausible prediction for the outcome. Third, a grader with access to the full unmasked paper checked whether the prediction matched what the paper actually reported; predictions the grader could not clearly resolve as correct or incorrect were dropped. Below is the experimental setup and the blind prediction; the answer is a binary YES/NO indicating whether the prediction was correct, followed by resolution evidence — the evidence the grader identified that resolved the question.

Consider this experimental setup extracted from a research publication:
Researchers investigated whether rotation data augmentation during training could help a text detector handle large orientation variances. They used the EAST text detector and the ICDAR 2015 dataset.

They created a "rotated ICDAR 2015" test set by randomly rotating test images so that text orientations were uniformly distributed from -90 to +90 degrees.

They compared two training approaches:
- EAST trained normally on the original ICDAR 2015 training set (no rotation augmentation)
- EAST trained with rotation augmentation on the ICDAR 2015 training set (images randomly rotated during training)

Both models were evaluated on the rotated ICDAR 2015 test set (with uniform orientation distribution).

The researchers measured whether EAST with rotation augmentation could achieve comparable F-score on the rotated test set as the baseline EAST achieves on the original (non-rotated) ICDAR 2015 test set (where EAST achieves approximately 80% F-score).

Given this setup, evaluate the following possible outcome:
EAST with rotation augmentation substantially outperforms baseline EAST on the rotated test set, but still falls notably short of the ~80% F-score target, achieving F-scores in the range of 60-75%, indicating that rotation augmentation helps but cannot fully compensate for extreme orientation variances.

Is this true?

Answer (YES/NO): YES